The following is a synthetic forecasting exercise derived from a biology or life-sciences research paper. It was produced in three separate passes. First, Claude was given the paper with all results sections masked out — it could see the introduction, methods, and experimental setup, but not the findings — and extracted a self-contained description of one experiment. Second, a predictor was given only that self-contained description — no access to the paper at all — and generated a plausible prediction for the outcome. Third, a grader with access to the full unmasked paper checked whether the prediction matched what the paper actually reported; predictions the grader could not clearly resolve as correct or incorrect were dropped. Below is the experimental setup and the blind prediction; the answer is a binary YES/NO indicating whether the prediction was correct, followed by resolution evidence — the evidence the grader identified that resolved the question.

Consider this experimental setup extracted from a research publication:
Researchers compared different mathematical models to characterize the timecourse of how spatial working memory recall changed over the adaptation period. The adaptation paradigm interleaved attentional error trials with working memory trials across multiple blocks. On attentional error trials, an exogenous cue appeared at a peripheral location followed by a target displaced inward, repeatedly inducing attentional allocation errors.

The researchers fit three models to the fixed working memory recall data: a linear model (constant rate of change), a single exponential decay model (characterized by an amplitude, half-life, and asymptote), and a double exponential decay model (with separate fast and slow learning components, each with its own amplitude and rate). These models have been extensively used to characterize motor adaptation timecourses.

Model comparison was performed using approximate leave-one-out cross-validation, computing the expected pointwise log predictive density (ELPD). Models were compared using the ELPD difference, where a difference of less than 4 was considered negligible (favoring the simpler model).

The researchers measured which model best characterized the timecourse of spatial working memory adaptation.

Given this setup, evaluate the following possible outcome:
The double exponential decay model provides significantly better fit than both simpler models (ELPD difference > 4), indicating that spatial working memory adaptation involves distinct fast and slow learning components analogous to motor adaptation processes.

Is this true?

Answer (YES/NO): NO